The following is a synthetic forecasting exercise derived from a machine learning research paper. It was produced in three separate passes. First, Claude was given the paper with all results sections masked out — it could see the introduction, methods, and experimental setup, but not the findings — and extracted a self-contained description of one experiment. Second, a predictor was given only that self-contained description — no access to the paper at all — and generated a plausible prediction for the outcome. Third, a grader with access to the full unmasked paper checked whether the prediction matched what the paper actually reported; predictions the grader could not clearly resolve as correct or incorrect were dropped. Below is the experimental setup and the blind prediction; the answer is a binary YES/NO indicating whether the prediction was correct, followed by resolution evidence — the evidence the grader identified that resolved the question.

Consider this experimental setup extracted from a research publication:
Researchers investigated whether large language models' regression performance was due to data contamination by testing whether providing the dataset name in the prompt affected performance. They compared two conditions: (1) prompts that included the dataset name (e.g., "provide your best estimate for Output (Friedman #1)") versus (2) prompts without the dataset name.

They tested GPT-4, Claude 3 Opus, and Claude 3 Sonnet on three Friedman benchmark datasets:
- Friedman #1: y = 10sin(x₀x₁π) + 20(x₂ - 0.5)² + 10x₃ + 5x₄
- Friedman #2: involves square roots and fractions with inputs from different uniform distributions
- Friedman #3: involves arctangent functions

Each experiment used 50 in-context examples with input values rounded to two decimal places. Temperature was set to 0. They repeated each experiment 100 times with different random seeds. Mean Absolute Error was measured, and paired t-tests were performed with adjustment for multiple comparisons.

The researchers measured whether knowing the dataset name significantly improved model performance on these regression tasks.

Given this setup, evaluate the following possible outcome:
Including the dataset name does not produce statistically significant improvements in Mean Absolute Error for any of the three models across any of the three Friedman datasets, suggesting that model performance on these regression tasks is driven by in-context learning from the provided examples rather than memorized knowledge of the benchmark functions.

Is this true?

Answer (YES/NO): YES